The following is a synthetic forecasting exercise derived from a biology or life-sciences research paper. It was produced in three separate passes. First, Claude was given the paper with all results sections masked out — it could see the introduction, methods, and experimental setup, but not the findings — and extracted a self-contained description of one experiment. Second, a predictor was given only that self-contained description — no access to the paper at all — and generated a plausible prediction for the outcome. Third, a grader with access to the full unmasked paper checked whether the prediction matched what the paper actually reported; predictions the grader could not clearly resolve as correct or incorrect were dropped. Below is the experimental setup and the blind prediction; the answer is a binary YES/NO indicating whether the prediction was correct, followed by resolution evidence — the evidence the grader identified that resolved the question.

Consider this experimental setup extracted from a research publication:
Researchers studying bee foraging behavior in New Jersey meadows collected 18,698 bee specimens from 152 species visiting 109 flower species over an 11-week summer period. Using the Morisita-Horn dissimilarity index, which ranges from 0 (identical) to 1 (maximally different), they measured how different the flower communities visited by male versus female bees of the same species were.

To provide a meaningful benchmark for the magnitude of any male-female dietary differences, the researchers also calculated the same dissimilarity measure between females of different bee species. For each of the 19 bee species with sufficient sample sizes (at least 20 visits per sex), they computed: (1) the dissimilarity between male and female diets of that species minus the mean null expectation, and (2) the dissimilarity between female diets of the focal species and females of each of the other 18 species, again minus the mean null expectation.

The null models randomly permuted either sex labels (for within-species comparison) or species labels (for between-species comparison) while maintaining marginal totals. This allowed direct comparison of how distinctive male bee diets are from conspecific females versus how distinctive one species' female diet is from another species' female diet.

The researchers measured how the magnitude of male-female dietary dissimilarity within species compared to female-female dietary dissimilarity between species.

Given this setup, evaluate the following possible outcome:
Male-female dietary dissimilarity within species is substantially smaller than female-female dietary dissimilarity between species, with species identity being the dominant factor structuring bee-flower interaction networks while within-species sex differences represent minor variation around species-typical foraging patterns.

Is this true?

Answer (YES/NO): NO